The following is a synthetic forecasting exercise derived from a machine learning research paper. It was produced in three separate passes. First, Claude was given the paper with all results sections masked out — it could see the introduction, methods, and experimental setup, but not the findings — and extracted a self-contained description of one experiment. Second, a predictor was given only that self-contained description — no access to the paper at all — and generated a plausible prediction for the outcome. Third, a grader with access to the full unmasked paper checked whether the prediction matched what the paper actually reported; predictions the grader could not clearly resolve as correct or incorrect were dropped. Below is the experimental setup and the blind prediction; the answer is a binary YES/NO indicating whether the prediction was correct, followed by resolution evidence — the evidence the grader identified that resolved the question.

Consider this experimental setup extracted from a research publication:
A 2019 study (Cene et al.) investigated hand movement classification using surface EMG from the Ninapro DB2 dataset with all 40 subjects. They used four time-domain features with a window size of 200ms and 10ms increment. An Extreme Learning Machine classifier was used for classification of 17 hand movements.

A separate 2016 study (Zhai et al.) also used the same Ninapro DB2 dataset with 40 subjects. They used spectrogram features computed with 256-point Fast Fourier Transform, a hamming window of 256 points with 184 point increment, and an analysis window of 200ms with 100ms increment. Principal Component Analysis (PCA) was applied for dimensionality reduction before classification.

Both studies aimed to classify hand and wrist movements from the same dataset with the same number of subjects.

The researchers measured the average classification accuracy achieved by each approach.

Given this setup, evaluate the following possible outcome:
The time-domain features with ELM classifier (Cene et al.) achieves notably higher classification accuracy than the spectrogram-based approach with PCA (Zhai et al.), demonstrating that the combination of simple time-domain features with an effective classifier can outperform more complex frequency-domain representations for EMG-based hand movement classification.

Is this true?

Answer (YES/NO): NO